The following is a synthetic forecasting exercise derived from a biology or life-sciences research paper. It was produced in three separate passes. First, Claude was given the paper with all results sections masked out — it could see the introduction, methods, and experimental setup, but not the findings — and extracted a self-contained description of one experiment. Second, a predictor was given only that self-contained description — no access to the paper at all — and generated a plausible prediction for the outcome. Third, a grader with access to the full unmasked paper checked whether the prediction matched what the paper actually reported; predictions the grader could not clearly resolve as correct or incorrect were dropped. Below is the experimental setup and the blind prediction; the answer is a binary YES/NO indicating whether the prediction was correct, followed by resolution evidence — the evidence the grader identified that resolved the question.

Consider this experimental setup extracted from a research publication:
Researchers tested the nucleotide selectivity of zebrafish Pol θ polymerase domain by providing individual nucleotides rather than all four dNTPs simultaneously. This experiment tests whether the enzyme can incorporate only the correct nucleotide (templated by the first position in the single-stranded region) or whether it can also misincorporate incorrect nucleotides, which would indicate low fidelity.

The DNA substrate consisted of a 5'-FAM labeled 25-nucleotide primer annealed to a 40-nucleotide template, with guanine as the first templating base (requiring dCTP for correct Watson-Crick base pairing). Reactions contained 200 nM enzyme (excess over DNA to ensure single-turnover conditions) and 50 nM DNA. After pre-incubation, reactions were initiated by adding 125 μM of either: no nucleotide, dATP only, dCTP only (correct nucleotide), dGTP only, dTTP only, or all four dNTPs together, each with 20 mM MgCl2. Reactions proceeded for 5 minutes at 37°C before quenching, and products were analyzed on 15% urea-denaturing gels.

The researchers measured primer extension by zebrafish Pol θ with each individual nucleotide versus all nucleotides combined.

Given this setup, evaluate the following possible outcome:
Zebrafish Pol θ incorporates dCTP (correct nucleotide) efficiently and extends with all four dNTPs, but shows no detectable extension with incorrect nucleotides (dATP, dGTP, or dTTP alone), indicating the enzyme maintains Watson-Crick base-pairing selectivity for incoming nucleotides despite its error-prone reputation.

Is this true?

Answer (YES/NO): NO